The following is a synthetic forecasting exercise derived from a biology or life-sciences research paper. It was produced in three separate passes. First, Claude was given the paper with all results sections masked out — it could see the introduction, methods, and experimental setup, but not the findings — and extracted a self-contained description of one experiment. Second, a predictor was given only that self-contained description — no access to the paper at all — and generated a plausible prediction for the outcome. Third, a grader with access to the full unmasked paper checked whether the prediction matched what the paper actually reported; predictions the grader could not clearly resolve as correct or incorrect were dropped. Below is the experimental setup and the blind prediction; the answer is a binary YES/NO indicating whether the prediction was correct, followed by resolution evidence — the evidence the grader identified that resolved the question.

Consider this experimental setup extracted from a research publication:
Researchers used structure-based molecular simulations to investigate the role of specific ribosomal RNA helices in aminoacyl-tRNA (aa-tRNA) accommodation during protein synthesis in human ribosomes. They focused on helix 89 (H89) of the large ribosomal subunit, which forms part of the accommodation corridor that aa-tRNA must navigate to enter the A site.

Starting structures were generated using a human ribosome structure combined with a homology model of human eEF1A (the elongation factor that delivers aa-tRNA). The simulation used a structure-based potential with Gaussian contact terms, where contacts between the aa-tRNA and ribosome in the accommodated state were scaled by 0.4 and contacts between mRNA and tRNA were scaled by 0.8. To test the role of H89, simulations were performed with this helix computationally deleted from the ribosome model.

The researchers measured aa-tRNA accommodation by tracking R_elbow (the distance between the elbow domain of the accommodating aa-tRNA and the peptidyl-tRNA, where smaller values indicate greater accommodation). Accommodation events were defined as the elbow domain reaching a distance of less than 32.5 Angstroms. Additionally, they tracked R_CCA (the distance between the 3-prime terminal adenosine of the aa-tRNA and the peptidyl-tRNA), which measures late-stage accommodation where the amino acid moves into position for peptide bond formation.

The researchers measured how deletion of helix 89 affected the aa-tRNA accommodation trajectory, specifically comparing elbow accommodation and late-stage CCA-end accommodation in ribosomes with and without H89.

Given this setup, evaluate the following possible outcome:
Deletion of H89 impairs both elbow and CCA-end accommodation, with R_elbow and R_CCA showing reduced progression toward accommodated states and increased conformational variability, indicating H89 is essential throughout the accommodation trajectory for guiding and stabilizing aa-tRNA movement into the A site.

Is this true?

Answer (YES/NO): NO